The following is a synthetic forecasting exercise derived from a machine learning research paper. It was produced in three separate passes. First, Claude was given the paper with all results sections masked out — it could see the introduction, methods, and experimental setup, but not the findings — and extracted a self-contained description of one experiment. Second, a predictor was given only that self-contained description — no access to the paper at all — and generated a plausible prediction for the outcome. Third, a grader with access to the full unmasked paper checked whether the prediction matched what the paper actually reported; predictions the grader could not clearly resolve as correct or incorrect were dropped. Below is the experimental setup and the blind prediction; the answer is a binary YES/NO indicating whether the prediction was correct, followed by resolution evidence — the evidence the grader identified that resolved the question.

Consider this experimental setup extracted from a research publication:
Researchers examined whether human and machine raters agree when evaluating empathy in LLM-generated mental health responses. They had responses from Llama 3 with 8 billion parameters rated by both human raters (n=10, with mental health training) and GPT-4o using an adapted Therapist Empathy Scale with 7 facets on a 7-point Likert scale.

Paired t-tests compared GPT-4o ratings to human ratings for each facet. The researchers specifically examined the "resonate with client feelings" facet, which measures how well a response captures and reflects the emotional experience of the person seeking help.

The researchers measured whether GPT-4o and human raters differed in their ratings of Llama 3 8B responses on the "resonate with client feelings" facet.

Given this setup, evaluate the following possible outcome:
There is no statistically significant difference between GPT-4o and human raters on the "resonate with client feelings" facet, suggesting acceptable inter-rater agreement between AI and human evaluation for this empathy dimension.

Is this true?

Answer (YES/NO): NO